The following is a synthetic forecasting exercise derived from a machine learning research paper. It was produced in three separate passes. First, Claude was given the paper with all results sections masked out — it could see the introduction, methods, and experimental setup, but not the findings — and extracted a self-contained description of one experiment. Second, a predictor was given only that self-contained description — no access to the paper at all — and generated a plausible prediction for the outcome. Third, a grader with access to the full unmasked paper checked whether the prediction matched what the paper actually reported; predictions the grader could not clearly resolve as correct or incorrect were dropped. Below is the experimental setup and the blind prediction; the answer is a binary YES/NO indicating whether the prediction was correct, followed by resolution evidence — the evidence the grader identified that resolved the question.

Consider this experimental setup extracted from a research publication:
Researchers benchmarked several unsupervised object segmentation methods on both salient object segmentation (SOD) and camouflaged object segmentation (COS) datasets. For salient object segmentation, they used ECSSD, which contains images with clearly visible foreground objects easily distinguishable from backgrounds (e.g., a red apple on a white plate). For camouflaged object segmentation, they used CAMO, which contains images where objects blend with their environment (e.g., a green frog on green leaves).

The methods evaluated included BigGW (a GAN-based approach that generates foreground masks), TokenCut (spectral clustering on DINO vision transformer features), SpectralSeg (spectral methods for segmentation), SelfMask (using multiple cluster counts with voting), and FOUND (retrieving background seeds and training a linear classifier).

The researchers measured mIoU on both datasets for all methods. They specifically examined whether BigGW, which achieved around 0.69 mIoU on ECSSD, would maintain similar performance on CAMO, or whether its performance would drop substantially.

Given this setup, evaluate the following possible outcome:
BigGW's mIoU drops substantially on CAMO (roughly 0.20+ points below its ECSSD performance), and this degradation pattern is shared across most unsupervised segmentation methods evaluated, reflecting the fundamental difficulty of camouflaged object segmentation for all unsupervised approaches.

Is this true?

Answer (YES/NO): YES